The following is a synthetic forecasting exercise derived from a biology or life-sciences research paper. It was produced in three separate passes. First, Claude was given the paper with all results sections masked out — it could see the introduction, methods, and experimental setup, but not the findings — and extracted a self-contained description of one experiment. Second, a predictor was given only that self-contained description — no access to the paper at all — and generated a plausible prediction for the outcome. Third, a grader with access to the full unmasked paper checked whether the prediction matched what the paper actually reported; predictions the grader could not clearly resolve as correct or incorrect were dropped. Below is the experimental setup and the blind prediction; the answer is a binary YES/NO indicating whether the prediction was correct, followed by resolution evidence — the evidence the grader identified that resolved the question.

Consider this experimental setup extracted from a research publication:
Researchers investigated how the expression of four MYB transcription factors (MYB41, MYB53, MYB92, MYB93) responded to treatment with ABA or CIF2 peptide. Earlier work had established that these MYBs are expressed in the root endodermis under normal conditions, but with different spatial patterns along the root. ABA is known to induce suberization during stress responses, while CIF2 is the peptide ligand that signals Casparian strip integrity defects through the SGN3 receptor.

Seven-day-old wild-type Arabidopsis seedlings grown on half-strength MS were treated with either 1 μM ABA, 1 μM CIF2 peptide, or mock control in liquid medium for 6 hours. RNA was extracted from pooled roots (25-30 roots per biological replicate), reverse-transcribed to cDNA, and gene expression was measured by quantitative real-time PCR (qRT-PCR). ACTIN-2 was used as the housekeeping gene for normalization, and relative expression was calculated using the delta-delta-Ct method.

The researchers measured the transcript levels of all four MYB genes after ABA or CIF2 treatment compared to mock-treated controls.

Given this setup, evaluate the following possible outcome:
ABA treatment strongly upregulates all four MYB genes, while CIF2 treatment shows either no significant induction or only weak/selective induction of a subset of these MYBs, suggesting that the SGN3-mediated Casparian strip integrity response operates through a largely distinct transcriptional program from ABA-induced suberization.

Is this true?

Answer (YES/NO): NO